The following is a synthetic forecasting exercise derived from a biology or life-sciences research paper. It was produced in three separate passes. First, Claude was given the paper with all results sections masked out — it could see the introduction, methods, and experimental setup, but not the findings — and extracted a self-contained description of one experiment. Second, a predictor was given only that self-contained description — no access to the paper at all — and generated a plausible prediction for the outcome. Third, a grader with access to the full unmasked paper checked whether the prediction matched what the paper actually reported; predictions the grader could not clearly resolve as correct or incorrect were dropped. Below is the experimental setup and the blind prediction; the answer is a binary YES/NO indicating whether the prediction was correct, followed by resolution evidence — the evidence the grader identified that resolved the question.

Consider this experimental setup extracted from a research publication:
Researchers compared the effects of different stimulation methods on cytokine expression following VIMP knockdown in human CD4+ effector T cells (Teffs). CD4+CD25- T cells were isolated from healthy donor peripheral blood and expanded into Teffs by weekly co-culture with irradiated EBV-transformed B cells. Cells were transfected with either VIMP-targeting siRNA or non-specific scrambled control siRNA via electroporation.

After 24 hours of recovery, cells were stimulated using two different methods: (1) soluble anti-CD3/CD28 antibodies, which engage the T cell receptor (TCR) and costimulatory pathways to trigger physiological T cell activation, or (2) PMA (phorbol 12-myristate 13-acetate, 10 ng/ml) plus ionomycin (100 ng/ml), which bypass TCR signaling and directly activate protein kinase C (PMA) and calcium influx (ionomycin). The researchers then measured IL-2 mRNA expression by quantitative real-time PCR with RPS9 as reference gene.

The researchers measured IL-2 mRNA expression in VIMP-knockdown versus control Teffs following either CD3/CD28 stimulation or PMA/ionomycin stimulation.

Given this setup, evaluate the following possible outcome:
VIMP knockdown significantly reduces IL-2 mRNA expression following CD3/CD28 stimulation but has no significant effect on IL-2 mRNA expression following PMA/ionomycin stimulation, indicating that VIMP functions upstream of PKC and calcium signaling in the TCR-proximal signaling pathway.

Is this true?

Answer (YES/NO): NO